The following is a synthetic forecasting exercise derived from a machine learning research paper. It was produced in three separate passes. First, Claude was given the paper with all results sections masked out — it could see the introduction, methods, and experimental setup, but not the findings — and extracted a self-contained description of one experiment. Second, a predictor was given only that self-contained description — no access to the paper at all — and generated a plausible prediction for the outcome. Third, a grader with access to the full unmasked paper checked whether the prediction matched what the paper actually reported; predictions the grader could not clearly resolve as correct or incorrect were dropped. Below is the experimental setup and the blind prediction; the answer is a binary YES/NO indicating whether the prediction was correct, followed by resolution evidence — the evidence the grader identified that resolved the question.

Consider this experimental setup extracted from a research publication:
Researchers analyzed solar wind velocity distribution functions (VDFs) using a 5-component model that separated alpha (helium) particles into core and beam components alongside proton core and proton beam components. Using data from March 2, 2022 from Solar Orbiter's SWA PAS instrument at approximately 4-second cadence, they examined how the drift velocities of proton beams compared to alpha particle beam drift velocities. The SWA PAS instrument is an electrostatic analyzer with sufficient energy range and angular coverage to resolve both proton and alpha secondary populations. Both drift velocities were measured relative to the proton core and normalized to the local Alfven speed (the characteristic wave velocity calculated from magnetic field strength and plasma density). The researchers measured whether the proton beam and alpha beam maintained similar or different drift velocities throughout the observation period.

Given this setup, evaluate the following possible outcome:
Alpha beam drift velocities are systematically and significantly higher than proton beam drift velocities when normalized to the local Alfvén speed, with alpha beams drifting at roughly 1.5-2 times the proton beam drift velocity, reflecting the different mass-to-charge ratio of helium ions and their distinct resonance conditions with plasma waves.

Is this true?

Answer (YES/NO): NO